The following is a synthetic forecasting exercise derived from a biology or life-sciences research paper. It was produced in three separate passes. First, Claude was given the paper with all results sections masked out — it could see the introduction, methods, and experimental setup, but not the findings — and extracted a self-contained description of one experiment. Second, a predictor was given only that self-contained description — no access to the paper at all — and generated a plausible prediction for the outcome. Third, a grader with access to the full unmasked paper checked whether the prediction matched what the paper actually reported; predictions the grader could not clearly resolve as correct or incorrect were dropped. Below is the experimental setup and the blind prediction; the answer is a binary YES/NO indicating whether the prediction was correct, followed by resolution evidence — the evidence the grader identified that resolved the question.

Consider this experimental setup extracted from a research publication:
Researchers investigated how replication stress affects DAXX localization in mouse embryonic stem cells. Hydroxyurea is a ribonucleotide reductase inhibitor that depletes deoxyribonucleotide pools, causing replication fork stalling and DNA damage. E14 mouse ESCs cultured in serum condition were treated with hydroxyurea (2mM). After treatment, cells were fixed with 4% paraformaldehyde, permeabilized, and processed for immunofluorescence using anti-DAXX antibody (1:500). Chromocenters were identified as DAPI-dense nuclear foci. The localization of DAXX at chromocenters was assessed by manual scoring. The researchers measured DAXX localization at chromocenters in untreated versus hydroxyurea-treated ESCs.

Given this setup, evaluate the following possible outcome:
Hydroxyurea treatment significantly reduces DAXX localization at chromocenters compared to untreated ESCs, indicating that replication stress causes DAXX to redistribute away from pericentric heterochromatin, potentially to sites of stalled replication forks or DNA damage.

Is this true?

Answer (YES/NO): NO